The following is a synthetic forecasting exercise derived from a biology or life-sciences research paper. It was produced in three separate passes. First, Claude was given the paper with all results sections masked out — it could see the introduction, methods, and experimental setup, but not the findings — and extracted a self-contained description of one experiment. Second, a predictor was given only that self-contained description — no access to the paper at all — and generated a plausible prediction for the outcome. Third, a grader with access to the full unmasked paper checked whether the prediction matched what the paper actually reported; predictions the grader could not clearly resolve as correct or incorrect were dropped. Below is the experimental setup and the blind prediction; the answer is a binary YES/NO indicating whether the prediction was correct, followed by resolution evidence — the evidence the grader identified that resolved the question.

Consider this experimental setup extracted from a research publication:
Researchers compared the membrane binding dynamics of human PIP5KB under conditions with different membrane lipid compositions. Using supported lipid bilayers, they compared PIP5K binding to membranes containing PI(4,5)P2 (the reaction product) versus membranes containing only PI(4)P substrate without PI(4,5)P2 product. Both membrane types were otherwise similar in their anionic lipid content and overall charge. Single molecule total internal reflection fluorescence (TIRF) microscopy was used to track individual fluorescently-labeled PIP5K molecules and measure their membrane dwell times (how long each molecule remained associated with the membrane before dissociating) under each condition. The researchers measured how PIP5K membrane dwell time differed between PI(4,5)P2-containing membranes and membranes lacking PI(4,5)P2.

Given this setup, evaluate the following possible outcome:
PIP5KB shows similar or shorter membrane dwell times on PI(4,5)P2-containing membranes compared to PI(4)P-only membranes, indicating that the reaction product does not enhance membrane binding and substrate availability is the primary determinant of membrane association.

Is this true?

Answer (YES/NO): NO